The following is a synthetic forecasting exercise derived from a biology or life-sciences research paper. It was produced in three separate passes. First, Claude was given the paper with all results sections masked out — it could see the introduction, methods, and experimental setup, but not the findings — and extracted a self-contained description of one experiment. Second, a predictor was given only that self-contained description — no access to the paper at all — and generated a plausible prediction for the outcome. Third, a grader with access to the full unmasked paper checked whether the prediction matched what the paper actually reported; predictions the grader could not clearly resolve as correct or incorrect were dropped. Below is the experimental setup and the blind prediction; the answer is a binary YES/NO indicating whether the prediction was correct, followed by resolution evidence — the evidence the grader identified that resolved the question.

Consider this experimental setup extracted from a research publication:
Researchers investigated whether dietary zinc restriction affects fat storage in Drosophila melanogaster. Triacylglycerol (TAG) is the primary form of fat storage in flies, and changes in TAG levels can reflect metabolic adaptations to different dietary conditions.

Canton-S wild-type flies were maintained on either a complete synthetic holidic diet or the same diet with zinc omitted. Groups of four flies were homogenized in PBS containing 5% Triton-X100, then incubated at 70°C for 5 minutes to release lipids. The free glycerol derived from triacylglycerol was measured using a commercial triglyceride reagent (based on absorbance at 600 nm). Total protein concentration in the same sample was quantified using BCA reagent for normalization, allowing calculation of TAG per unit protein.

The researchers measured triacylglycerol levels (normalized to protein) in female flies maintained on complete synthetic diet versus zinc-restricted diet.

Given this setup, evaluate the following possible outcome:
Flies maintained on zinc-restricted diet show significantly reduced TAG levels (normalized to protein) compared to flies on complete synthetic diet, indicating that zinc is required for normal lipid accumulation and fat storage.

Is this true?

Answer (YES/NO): NO